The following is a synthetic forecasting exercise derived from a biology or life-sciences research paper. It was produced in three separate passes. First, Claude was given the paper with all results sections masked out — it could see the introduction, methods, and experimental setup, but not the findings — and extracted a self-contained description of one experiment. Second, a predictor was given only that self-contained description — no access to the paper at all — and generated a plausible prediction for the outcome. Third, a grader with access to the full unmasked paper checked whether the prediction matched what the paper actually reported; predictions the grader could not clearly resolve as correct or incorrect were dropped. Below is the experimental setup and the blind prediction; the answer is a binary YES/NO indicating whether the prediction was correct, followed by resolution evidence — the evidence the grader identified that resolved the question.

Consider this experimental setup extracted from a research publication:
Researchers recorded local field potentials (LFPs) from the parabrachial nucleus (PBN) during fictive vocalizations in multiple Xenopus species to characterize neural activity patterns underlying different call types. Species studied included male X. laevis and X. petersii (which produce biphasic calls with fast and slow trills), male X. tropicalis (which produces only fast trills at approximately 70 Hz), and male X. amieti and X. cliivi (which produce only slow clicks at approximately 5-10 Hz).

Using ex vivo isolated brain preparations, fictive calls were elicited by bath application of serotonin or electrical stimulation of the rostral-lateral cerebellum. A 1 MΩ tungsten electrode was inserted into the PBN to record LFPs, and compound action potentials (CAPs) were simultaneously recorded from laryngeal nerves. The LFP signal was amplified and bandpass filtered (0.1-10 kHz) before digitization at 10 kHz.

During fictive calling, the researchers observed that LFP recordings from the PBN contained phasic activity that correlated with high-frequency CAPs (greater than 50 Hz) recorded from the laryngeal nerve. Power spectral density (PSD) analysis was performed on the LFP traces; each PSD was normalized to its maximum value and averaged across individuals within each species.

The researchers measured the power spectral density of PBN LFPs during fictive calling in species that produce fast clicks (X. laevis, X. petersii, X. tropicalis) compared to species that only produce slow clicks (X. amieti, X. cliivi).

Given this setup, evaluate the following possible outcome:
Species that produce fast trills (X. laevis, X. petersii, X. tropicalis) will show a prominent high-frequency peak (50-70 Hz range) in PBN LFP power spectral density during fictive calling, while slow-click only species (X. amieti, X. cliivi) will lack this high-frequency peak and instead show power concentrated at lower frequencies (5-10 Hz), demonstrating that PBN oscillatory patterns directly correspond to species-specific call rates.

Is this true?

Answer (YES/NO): NO